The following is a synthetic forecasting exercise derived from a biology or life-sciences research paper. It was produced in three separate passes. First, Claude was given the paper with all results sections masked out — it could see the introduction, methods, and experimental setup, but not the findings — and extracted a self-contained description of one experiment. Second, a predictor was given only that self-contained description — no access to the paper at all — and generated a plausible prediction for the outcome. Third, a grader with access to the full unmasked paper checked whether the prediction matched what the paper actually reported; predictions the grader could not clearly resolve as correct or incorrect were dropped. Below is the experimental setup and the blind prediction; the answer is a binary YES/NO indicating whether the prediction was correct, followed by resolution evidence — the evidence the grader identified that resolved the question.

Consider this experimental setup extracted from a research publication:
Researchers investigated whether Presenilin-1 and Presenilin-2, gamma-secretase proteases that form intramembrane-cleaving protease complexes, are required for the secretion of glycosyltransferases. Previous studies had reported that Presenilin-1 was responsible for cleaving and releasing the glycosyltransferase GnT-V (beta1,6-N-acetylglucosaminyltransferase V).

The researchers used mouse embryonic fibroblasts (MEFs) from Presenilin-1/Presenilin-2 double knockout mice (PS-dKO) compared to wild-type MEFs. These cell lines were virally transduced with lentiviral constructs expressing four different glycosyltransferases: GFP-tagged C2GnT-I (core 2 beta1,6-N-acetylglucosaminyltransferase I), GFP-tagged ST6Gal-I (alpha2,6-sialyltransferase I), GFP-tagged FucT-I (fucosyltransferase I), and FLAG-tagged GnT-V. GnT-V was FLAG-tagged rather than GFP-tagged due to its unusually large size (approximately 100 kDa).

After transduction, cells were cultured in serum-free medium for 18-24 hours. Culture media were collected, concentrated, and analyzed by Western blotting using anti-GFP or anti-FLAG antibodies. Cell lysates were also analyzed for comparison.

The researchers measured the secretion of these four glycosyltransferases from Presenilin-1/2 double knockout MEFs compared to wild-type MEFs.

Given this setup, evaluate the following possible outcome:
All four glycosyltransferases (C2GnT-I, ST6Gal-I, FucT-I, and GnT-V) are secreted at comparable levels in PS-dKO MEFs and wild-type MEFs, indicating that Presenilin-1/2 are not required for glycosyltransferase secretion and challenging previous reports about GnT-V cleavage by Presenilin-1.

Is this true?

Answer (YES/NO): YES